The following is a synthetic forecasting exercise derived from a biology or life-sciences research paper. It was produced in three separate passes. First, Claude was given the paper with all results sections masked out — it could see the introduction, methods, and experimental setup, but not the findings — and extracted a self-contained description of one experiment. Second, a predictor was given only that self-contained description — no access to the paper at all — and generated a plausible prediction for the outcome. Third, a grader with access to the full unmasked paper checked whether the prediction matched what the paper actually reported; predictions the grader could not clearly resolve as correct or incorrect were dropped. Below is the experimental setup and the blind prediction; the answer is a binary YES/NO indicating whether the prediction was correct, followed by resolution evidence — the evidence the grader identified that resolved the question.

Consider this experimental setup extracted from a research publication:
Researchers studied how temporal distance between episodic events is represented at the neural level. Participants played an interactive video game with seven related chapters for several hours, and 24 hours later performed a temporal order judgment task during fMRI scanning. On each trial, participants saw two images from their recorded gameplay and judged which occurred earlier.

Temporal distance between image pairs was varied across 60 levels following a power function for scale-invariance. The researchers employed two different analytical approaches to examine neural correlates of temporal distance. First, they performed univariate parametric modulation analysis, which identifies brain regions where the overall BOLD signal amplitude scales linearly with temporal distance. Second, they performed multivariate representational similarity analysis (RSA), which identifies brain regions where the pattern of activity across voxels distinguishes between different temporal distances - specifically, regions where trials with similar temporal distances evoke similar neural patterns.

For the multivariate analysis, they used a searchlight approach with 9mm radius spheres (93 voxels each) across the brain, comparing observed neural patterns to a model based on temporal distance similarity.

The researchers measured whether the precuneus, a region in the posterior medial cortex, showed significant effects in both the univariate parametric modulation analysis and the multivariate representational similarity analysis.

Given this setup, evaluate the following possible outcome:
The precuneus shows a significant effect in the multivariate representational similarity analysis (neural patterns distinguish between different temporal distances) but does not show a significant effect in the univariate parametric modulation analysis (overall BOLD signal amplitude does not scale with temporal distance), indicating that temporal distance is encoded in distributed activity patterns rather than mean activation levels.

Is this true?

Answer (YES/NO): NO